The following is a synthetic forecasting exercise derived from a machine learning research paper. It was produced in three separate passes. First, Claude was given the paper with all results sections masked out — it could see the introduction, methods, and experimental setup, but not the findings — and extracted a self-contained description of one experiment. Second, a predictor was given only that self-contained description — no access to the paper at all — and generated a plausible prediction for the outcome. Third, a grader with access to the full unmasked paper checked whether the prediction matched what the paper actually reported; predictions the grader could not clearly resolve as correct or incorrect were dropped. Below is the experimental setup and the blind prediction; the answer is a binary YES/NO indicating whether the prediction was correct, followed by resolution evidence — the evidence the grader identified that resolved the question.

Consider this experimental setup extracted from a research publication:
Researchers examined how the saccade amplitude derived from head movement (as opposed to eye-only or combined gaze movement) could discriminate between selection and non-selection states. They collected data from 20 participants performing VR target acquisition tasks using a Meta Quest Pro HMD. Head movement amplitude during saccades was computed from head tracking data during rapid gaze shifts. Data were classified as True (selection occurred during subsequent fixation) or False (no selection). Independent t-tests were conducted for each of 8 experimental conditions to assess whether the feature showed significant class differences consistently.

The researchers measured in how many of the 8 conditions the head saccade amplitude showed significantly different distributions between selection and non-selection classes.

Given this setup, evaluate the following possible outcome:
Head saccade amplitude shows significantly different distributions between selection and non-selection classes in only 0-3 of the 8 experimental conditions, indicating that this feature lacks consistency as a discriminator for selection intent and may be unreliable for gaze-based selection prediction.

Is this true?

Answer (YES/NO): NO